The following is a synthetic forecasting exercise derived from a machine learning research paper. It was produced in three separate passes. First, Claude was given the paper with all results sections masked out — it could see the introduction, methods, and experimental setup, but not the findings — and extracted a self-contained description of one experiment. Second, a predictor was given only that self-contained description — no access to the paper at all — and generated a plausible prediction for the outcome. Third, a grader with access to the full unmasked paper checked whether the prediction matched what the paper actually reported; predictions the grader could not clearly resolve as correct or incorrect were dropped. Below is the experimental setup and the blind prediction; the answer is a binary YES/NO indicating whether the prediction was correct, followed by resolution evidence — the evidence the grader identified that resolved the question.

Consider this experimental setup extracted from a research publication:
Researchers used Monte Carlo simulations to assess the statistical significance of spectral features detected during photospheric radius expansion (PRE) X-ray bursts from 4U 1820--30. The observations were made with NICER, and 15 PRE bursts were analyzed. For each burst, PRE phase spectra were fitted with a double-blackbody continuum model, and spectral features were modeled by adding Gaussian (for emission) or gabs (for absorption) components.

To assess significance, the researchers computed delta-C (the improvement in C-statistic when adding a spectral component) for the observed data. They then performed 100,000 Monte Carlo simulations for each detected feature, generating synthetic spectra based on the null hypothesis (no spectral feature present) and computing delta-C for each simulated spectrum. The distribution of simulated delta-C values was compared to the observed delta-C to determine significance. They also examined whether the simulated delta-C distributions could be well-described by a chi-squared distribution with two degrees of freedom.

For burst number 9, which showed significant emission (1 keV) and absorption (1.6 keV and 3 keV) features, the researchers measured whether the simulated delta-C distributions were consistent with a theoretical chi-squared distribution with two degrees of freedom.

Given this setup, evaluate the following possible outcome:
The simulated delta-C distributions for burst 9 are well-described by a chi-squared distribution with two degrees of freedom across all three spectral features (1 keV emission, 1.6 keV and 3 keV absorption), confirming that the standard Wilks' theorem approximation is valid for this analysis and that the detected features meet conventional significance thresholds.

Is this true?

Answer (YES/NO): YES